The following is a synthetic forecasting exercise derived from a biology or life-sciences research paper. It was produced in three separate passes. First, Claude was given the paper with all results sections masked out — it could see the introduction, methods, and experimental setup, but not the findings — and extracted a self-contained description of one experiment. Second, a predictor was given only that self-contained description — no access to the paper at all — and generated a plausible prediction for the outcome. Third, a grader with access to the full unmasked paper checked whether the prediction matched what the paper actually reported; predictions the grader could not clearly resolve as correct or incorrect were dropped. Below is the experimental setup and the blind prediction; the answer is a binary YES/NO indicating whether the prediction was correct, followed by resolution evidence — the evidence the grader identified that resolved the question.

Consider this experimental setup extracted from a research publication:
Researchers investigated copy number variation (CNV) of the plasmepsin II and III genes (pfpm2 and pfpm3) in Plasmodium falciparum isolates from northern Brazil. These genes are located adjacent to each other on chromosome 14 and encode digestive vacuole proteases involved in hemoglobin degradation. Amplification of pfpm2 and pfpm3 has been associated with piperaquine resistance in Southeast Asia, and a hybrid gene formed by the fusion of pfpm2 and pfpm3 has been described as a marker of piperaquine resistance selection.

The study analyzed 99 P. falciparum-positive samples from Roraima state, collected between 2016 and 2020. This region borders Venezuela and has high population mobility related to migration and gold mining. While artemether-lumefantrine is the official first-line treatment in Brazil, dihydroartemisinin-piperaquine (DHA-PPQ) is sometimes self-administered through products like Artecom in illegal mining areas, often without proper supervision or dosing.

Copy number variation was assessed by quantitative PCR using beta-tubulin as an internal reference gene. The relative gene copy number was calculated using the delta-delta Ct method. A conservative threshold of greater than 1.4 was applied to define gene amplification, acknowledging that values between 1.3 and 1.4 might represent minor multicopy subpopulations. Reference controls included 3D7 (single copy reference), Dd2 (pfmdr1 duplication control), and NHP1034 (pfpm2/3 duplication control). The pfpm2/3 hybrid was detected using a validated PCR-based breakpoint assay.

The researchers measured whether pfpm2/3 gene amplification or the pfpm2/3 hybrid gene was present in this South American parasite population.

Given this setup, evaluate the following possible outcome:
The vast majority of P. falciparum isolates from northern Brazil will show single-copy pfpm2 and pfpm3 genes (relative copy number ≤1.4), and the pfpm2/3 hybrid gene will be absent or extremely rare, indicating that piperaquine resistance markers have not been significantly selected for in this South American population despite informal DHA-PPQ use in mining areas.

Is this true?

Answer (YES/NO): NO